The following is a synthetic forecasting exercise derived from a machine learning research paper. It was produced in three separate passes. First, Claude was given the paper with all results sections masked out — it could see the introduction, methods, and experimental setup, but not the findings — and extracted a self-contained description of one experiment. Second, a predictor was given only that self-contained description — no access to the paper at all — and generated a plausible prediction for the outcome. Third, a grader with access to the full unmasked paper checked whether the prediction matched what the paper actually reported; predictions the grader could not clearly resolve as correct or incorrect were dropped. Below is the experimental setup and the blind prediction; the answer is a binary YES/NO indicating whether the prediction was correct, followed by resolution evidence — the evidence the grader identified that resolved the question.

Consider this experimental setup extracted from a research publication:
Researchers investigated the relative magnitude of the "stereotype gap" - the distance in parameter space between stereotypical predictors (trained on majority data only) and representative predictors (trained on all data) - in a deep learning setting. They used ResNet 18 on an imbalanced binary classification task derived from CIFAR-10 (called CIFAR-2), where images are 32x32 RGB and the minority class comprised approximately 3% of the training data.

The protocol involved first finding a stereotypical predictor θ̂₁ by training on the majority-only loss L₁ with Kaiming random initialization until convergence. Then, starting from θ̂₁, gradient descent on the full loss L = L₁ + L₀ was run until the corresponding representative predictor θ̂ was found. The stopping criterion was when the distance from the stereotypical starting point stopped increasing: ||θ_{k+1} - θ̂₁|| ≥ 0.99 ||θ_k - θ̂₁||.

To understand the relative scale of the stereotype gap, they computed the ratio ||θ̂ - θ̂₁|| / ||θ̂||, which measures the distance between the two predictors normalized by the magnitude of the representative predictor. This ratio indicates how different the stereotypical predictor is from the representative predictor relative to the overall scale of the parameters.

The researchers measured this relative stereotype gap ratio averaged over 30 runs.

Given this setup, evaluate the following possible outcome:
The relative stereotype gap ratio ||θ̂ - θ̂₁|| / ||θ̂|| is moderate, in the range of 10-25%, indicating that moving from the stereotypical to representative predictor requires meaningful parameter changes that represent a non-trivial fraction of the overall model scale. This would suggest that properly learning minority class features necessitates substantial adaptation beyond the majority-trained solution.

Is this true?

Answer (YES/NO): NO